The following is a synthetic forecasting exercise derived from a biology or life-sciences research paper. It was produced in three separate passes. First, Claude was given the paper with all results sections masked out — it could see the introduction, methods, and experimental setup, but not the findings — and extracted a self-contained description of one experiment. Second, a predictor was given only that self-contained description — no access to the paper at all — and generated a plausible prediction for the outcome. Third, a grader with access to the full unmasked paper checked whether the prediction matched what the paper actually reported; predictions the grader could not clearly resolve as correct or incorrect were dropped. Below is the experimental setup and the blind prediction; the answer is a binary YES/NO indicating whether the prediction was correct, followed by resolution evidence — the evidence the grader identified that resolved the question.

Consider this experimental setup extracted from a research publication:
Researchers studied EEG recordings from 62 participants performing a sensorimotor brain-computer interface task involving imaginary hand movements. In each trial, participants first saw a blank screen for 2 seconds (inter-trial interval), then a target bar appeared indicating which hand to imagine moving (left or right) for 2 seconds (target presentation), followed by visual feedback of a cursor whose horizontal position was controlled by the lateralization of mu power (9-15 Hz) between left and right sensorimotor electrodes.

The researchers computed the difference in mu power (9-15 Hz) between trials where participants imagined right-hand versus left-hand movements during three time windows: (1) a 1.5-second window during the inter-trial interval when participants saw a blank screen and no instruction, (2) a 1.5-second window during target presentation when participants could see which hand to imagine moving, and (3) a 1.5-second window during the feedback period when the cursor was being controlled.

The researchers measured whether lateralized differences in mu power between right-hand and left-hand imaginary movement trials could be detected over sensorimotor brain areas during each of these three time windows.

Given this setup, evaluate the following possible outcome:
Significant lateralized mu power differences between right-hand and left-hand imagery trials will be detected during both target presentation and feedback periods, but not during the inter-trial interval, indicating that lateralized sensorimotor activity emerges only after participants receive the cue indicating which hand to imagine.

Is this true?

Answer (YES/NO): YES